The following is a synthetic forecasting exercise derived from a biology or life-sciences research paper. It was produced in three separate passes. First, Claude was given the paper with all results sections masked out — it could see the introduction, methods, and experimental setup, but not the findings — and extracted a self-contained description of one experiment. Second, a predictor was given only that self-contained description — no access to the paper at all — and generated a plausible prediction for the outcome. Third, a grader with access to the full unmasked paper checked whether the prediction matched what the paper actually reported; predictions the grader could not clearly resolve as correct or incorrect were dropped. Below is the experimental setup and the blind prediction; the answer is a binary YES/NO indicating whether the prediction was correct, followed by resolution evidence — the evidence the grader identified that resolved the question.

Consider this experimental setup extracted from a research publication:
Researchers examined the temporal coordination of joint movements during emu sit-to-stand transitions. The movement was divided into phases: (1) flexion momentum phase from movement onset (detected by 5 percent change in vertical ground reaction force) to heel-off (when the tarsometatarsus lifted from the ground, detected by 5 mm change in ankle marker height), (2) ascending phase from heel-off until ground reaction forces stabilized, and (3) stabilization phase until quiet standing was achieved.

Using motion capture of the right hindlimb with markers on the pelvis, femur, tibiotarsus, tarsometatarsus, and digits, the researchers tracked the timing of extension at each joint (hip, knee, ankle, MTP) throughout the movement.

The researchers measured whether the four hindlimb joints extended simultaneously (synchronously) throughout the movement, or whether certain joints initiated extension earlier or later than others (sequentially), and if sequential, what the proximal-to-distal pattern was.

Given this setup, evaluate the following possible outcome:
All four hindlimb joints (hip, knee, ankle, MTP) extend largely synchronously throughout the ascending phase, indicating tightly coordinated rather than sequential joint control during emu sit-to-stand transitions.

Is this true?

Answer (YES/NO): NO